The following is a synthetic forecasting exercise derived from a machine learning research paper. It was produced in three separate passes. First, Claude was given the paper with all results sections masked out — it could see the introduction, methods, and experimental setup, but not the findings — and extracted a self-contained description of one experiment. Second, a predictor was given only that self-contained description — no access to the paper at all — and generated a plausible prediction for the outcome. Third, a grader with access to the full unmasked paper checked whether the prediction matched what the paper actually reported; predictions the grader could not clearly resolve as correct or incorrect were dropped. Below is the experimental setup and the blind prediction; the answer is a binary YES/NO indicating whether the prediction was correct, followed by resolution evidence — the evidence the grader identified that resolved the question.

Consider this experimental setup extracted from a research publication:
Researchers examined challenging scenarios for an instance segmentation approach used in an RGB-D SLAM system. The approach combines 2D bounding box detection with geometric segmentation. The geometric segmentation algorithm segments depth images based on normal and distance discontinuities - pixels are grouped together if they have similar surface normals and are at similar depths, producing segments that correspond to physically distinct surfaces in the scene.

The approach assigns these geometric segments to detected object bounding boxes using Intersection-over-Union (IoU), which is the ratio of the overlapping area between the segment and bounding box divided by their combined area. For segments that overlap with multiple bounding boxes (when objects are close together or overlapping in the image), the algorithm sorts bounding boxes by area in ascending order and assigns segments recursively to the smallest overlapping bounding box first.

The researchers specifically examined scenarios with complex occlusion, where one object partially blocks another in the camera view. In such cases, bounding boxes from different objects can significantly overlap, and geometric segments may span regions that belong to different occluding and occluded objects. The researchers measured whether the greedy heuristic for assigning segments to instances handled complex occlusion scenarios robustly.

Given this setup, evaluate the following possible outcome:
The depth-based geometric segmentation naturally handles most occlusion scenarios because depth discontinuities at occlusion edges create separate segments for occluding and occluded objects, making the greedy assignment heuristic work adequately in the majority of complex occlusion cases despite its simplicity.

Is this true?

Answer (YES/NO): NO